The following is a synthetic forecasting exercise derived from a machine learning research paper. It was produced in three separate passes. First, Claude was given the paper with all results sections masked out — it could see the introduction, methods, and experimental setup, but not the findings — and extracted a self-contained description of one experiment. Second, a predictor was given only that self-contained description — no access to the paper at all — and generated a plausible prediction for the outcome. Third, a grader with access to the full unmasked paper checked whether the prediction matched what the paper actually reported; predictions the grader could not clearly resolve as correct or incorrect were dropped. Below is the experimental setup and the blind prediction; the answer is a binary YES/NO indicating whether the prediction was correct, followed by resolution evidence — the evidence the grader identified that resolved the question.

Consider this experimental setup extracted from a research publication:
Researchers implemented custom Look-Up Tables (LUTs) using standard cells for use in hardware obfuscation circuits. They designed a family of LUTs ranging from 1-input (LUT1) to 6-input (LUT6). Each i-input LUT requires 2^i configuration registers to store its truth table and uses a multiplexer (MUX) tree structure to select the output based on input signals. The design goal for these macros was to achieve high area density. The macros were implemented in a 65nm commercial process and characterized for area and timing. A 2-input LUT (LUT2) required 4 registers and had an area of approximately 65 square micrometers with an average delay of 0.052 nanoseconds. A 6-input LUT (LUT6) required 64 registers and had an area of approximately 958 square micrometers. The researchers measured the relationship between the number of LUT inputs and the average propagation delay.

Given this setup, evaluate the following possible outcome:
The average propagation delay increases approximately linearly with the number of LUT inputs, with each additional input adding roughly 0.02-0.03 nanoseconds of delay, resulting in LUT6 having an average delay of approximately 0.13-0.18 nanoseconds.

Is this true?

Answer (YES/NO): NO